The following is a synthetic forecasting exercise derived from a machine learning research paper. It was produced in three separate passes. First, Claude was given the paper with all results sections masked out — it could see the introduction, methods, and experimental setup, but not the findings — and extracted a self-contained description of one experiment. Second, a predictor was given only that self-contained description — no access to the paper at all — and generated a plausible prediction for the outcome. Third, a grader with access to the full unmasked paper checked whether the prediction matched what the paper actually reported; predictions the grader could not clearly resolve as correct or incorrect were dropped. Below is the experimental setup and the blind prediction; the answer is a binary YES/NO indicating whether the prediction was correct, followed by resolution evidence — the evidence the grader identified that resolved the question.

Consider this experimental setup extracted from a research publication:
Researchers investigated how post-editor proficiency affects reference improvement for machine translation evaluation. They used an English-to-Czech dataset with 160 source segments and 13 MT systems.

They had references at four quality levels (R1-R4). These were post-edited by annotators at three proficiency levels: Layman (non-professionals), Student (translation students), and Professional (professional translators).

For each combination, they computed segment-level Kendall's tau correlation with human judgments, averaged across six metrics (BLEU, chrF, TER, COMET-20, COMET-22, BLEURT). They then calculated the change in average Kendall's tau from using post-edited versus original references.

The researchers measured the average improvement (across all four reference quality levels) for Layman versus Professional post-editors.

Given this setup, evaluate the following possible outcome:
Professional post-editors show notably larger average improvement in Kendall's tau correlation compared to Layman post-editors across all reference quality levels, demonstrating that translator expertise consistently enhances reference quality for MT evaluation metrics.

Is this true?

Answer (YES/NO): NO